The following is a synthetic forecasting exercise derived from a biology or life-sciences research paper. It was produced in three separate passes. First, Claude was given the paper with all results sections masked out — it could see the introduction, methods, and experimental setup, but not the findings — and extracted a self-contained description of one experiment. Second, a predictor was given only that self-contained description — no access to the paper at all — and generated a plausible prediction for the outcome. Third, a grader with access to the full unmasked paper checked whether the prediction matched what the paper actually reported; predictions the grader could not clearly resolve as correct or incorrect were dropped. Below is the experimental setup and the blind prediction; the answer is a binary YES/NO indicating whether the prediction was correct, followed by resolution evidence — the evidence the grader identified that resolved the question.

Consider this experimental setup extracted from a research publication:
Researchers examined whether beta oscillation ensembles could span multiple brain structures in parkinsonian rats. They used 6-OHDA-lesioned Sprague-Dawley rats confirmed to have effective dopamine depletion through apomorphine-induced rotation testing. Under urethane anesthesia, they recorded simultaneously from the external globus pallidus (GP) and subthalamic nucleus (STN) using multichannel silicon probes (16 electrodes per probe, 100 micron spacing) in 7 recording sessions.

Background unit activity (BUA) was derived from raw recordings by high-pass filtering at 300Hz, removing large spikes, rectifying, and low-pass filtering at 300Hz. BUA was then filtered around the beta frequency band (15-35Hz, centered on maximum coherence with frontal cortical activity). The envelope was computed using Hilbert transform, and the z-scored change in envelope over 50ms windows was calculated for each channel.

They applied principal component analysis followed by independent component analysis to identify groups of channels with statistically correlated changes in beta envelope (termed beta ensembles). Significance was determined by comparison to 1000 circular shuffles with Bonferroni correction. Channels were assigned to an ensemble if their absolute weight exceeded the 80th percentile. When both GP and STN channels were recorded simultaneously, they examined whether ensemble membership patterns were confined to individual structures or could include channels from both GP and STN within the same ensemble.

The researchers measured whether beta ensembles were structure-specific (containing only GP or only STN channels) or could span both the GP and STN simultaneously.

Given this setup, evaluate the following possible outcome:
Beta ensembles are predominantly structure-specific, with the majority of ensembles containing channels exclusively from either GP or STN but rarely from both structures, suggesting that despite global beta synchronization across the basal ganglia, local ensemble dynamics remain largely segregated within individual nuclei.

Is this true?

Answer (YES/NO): YES